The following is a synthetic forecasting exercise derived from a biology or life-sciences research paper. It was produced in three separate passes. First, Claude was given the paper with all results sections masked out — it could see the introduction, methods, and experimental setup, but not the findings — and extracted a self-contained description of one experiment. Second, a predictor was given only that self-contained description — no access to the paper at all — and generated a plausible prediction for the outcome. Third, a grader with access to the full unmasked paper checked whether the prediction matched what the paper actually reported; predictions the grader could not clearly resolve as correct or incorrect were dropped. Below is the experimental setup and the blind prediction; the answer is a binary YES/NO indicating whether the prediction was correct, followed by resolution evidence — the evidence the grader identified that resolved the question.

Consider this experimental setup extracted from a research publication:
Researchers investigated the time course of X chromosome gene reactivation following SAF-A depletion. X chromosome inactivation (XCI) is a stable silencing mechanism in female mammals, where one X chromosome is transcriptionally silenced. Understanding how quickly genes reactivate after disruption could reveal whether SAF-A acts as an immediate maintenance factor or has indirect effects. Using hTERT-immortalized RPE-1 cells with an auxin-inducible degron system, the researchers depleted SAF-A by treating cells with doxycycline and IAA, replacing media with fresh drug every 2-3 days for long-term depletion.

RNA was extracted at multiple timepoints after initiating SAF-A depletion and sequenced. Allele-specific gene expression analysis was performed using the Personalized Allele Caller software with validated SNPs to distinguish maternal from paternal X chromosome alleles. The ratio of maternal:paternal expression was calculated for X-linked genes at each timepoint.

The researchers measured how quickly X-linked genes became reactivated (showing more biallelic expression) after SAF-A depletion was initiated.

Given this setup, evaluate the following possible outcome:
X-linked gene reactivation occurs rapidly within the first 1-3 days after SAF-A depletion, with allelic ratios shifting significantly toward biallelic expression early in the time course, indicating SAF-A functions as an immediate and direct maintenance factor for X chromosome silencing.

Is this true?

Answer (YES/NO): NO